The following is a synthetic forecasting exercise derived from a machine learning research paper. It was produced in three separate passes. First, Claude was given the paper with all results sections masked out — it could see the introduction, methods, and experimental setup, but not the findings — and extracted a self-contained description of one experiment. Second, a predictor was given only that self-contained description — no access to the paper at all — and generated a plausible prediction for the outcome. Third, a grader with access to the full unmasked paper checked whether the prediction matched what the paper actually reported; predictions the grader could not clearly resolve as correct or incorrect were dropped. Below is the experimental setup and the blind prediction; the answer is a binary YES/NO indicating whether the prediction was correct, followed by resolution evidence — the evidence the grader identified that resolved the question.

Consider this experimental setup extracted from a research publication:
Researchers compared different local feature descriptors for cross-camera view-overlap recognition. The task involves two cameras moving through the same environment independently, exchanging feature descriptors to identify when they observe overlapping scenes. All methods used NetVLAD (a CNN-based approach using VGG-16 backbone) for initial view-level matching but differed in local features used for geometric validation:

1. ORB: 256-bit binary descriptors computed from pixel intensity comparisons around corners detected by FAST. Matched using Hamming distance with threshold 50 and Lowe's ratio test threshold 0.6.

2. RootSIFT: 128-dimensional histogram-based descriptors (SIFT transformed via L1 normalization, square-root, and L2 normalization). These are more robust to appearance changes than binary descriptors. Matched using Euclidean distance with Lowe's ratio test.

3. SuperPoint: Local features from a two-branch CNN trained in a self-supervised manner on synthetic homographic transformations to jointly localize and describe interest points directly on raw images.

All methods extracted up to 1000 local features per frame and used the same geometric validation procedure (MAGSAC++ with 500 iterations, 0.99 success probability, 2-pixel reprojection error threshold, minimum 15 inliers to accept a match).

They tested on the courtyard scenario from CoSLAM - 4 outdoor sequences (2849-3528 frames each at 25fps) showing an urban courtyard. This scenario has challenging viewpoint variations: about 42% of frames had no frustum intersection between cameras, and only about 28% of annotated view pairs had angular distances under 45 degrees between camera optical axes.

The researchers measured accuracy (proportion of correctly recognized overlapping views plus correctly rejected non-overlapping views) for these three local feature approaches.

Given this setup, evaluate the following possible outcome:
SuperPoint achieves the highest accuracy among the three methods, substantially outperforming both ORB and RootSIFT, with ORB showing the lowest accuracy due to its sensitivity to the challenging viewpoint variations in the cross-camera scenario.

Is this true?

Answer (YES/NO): NO